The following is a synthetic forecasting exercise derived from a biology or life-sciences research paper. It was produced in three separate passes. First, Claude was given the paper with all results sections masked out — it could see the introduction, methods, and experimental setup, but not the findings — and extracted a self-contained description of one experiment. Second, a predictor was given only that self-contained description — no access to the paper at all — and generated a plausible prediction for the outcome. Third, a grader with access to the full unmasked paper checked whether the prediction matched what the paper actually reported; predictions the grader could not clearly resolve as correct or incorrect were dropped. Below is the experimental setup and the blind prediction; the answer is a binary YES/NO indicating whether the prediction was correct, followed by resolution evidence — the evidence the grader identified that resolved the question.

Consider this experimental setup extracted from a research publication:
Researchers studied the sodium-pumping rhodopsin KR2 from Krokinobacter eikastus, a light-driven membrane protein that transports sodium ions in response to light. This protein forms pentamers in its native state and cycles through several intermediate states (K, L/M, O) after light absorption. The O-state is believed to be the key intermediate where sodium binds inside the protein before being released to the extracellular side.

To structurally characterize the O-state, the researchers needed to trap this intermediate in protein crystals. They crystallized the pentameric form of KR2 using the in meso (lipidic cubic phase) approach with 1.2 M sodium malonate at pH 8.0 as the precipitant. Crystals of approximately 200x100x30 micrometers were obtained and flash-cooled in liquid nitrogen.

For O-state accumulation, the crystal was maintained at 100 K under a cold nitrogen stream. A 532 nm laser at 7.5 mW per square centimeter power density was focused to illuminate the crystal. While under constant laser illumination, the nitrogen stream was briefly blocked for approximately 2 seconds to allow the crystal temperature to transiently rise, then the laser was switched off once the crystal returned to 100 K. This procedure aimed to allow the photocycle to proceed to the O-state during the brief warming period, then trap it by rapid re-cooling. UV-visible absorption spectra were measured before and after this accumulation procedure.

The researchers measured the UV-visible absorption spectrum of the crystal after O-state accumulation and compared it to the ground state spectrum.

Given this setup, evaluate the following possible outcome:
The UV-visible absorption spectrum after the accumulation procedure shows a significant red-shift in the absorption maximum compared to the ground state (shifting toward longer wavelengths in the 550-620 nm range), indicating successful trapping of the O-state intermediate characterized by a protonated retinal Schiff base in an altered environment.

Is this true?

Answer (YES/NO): YES